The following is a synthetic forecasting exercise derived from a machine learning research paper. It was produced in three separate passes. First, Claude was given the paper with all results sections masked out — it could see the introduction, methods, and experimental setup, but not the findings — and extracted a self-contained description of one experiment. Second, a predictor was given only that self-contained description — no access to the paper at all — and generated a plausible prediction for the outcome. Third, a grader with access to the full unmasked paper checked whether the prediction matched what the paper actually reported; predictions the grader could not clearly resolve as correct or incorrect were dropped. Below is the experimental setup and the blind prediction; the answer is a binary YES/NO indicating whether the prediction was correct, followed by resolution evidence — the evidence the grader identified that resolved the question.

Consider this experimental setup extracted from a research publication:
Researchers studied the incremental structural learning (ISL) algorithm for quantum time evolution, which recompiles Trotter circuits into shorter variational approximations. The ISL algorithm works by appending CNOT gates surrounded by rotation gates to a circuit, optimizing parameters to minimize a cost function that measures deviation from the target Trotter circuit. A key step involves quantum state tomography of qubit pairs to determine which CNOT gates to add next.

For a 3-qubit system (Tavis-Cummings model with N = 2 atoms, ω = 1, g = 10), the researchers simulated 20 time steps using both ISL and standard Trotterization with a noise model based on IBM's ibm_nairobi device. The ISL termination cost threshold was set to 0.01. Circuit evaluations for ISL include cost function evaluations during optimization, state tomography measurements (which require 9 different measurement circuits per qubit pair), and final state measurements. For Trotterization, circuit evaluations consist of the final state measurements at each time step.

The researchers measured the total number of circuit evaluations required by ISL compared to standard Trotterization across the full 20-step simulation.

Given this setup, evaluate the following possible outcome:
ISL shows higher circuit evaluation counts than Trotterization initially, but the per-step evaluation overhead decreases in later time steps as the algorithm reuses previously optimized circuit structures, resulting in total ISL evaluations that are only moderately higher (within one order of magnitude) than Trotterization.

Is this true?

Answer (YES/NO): NO